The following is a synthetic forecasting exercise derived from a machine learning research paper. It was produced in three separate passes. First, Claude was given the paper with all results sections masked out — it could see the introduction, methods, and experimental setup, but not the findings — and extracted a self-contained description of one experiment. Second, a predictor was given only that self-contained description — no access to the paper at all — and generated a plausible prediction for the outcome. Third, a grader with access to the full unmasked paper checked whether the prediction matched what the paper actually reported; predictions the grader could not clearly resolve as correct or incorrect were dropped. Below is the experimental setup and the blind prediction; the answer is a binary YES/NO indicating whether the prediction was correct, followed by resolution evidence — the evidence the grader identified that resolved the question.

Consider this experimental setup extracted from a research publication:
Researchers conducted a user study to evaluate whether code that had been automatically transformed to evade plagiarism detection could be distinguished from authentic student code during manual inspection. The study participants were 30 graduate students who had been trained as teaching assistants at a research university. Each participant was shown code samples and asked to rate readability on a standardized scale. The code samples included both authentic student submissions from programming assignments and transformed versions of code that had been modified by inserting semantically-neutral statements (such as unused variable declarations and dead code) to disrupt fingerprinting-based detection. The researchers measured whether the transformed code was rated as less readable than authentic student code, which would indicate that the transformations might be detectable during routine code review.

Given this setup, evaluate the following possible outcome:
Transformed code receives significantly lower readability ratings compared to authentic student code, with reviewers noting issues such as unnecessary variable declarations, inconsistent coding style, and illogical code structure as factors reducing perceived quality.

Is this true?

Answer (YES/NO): NO